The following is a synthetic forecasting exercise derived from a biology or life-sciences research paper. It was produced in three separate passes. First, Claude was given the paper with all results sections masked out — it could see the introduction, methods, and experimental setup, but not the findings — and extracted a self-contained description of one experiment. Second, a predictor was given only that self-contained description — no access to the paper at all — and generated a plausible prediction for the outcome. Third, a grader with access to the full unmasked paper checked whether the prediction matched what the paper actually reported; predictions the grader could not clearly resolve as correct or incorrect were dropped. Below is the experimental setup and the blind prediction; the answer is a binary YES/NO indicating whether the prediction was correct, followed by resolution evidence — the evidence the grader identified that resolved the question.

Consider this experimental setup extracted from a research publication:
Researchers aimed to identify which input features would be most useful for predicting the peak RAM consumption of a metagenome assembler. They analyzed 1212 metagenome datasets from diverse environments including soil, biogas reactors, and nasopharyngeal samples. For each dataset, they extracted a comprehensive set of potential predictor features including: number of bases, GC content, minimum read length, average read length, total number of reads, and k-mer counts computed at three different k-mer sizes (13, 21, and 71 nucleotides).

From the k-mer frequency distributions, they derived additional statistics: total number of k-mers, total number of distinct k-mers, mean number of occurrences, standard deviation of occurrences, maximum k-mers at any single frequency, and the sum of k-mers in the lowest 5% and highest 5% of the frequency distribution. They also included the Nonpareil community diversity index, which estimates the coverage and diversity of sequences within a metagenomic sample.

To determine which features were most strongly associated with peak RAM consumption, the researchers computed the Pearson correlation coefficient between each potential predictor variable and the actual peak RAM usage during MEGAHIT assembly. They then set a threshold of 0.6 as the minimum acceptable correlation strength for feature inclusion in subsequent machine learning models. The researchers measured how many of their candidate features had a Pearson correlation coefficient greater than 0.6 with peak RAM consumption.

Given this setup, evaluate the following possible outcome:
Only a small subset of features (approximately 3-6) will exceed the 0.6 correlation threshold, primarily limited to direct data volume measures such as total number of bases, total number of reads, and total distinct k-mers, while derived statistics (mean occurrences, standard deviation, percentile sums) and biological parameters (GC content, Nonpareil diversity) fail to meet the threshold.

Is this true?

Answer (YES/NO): NO